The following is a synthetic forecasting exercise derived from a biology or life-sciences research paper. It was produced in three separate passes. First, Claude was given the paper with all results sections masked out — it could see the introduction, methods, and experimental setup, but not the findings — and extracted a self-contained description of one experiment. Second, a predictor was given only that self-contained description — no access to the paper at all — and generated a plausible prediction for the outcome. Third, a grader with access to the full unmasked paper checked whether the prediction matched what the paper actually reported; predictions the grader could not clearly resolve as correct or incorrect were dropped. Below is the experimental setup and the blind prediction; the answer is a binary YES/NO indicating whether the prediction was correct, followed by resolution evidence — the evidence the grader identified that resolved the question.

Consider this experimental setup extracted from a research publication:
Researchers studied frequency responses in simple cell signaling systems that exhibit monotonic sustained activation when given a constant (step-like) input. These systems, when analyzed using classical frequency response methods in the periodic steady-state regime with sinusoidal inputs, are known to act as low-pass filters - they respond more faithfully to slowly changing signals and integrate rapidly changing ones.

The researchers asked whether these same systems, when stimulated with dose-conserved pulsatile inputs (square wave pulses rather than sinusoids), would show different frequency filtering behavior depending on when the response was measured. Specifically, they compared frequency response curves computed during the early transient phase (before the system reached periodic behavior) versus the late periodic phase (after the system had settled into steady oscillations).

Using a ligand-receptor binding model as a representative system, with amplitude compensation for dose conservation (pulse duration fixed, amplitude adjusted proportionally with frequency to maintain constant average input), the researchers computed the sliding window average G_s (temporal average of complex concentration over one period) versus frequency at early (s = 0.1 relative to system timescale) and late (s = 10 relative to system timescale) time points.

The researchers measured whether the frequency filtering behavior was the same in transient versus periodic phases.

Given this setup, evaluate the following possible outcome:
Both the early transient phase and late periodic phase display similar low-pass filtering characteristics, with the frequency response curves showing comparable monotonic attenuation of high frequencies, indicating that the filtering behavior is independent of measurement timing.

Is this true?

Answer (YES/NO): NO